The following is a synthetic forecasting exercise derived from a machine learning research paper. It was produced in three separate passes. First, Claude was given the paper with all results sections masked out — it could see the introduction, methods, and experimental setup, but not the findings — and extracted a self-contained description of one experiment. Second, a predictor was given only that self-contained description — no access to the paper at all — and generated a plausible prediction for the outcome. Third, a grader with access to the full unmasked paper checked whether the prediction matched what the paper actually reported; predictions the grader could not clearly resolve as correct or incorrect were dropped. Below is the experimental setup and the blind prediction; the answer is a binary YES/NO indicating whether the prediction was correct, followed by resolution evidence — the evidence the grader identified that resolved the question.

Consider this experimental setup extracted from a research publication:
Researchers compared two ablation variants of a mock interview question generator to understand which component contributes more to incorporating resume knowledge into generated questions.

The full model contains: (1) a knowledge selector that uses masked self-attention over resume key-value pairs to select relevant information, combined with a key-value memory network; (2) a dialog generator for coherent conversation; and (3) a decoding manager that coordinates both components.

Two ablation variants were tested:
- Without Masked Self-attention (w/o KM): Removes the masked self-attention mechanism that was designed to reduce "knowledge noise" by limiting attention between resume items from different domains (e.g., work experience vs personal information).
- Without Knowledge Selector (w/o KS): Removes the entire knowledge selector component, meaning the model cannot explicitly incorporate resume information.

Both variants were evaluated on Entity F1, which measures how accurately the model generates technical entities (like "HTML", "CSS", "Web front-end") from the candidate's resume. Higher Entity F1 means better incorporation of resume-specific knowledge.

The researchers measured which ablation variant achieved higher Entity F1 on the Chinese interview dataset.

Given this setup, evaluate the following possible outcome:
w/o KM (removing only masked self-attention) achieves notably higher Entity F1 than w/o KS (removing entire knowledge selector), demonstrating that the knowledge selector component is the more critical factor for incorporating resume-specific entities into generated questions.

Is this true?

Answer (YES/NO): NO